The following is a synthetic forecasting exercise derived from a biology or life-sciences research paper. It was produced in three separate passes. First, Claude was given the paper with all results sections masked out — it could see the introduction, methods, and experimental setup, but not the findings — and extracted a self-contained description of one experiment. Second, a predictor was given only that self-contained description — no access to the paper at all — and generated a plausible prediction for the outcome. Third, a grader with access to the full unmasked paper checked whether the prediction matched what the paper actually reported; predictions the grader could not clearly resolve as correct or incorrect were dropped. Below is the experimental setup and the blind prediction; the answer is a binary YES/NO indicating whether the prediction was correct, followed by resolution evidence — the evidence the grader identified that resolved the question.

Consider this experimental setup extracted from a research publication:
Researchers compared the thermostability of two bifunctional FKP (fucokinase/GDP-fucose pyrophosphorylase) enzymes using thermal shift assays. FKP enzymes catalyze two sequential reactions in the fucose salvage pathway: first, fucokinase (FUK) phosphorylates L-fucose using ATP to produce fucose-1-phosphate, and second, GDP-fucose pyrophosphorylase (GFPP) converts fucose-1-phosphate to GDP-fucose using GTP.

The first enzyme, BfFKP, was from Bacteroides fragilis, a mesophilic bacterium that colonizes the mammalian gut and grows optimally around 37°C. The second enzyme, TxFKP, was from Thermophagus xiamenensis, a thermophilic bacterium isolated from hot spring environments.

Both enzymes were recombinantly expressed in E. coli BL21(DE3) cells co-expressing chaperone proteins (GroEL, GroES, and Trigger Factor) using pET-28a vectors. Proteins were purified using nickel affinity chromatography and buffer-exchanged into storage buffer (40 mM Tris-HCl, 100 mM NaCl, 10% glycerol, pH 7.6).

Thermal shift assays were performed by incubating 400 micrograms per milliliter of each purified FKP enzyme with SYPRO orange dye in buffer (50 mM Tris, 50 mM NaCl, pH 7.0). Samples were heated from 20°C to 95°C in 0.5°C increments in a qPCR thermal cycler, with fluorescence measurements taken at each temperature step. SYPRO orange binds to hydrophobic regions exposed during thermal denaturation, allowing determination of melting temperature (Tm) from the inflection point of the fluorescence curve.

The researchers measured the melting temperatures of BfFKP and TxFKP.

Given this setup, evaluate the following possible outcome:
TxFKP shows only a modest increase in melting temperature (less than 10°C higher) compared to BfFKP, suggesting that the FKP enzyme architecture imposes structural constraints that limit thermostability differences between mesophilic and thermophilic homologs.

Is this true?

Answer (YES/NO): NO